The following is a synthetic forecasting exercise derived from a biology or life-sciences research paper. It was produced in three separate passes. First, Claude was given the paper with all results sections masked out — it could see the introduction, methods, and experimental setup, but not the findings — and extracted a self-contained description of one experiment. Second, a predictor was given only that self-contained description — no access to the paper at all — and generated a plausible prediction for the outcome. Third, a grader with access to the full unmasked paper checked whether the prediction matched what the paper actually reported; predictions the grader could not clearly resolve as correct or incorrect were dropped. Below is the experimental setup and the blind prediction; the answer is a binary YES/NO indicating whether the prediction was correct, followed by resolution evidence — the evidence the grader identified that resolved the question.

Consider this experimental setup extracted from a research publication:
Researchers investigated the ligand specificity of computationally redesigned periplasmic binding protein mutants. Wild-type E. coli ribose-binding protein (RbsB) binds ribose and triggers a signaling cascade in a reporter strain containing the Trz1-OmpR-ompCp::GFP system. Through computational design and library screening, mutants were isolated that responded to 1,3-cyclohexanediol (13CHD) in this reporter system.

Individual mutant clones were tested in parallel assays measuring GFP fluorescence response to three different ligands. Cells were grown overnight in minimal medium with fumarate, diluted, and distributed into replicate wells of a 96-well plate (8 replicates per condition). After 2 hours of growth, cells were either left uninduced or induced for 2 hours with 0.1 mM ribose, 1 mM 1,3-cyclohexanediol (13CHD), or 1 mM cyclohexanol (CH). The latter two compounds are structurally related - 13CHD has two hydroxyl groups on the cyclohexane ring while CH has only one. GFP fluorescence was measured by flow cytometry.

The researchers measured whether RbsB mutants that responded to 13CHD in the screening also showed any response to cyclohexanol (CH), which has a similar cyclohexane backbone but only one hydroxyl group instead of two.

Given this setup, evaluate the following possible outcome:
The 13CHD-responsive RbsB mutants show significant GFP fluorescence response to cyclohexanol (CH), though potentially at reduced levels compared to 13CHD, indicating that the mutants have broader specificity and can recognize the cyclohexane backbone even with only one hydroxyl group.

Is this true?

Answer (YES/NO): NO